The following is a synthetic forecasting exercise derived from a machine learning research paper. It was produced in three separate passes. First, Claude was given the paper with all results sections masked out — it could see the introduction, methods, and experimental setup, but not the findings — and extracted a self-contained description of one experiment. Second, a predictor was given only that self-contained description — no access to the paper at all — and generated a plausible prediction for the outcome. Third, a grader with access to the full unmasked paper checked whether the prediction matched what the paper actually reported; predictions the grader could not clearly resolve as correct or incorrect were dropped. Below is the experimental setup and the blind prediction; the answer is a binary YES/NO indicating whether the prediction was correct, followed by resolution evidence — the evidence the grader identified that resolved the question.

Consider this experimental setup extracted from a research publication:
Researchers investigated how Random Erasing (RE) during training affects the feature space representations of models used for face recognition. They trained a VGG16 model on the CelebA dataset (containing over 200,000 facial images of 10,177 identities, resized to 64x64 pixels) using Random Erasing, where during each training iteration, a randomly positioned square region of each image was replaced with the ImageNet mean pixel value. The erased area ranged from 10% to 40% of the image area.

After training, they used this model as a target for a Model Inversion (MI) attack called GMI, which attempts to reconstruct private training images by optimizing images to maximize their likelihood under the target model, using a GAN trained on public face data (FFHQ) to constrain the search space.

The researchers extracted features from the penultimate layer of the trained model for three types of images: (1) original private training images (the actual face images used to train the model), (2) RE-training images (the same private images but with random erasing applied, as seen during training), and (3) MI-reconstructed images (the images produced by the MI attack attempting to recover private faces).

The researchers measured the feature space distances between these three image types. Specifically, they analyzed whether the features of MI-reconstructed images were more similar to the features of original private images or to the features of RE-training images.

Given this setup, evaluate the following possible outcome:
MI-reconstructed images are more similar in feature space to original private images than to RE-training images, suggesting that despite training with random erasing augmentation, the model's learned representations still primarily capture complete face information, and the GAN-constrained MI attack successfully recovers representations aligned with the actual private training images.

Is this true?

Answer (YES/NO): NO